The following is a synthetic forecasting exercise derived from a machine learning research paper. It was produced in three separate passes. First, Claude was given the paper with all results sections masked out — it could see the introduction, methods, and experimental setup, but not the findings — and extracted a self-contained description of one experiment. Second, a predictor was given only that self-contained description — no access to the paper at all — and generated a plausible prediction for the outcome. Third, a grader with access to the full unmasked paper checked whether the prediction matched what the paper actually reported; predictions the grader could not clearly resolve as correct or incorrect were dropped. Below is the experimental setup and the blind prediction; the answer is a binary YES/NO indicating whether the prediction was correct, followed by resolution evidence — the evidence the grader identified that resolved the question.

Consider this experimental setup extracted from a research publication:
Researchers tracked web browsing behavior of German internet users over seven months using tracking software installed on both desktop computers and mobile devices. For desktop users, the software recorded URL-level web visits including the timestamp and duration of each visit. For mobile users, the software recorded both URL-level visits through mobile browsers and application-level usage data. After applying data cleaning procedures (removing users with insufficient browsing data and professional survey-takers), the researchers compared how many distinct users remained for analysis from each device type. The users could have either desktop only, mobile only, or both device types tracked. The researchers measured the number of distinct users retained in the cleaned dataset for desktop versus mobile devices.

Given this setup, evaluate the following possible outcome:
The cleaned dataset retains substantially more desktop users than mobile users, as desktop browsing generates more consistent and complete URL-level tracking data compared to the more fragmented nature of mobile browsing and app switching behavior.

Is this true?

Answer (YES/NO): NO